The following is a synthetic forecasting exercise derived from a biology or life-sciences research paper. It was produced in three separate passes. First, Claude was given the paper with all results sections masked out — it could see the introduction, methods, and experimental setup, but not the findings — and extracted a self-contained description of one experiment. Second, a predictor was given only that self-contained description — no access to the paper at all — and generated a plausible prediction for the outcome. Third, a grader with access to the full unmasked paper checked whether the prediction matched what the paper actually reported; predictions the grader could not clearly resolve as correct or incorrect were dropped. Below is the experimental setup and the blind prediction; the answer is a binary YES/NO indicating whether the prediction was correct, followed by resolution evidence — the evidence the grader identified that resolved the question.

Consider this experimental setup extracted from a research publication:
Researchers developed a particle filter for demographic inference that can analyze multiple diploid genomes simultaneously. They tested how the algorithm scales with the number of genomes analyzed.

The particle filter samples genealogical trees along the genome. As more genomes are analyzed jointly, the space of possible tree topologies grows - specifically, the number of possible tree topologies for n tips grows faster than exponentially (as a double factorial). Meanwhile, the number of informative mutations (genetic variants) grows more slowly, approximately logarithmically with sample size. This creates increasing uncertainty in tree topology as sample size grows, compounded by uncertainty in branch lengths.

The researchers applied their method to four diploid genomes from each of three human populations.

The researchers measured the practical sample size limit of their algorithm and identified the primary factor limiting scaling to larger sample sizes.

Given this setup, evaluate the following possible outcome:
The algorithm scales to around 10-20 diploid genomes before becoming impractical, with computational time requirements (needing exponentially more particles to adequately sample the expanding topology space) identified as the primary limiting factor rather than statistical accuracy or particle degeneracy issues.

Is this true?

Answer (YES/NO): NO